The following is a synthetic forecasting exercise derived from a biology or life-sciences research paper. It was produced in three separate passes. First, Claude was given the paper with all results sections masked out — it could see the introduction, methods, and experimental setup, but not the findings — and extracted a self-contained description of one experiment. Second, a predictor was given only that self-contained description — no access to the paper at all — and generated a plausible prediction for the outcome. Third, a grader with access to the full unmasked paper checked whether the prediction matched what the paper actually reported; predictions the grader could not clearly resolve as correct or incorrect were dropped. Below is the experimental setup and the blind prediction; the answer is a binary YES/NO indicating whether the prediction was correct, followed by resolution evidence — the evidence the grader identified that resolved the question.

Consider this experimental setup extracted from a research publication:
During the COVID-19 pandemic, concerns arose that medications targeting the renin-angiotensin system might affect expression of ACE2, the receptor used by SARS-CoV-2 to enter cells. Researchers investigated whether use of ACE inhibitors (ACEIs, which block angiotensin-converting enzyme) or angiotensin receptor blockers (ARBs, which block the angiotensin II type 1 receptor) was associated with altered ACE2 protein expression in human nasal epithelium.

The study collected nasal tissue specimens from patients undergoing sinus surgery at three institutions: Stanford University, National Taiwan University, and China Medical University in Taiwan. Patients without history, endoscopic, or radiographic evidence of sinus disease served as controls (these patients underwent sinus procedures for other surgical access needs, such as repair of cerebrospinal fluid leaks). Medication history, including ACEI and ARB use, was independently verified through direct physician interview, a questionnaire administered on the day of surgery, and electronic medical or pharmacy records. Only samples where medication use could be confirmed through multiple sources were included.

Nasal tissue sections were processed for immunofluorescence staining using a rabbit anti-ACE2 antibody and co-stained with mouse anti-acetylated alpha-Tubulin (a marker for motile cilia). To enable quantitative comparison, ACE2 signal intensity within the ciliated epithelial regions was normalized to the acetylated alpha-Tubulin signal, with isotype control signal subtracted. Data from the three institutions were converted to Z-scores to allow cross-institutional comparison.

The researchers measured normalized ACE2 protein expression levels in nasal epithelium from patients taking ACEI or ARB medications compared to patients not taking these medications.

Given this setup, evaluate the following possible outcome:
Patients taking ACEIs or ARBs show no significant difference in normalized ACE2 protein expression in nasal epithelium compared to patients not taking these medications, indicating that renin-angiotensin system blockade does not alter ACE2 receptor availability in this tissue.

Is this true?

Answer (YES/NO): YES